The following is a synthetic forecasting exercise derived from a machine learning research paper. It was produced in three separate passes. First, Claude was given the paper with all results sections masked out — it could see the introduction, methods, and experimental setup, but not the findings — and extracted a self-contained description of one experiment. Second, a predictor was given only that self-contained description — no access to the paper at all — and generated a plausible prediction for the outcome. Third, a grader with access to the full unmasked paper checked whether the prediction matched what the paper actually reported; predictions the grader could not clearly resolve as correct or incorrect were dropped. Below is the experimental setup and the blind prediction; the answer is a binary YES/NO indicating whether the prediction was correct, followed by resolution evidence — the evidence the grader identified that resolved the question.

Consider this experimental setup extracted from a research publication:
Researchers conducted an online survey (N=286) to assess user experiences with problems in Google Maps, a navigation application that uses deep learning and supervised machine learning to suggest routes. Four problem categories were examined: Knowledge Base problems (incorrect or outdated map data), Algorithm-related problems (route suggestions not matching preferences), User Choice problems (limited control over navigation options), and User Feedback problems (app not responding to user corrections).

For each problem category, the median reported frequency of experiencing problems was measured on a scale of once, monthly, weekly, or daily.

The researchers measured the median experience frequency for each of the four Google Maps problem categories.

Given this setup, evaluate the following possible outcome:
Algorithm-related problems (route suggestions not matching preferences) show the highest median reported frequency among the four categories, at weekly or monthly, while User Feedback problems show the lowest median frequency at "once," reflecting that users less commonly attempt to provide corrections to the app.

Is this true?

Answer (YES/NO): NO